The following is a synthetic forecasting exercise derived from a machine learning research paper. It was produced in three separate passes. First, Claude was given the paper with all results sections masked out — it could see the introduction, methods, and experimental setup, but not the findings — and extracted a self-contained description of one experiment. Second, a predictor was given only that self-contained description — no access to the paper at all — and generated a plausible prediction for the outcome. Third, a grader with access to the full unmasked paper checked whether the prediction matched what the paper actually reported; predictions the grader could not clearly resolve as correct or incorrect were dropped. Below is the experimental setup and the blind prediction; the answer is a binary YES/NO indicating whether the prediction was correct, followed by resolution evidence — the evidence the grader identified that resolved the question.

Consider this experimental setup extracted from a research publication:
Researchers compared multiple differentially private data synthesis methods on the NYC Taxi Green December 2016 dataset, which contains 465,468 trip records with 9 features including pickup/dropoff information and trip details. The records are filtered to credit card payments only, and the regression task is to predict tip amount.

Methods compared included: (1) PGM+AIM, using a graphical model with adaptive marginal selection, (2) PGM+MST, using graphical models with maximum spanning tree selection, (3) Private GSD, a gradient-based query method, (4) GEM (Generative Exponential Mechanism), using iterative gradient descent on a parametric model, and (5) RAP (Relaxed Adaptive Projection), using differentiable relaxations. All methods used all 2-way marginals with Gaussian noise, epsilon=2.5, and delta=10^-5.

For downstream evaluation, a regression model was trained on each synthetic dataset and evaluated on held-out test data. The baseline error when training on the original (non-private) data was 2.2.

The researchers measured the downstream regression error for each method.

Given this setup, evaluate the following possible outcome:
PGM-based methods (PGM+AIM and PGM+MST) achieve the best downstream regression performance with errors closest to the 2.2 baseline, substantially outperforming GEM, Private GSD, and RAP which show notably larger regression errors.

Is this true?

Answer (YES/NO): NO